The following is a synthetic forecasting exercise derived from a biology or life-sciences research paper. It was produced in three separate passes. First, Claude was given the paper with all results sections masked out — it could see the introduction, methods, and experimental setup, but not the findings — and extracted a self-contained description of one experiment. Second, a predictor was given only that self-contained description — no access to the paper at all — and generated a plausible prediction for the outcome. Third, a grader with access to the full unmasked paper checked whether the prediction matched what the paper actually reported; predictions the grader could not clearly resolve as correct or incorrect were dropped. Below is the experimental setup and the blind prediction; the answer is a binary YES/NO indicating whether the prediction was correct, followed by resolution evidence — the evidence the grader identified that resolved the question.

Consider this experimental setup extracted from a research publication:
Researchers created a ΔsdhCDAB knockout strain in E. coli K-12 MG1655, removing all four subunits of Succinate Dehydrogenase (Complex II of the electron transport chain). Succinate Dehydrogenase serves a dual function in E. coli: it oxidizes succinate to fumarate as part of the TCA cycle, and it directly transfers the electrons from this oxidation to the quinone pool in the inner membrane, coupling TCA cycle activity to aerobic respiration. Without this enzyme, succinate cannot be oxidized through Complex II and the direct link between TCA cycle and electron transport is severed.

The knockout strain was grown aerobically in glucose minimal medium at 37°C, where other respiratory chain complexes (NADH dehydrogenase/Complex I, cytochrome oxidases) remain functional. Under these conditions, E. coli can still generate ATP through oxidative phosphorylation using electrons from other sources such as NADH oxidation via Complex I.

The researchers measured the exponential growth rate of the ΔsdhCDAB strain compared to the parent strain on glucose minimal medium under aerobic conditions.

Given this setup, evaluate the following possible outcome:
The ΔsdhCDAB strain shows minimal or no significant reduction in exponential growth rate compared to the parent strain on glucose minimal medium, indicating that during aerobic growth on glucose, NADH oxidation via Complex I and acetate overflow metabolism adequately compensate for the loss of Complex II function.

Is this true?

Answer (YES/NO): NO